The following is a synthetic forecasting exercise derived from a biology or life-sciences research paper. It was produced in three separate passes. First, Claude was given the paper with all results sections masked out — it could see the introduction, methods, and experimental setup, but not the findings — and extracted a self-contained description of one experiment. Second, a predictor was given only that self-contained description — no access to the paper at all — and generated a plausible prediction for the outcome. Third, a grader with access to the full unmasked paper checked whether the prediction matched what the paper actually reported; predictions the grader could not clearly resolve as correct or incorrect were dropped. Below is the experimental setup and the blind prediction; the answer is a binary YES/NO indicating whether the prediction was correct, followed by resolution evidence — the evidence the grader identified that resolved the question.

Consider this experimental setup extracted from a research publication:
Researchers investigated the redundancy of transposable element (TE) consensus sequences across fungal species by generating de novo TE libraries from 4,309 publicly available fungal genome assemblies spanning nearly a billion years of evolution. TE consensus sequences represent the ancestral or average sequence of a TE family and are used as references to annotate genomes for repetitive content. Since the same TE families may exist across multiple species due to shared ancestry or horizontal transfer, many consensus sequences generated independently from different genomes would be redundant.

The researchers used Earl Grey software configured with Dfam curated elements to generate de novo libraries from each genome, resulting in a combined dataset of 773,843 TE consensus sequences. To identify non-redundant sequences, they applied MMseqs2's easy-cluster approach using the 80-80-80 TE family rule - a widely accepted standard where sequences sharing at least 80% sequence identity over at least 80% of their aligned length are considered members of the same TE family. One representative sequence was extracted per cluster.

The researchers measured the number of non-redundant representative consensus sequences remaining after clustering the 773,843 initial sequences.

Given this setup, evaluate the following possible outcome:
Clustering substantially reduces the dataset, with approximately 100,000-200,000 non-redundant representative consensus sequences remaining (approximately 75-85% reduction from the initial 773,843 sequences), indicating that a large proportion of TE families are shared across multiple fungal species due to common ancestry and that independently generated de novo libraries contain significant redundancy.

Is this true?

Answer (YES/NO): NO